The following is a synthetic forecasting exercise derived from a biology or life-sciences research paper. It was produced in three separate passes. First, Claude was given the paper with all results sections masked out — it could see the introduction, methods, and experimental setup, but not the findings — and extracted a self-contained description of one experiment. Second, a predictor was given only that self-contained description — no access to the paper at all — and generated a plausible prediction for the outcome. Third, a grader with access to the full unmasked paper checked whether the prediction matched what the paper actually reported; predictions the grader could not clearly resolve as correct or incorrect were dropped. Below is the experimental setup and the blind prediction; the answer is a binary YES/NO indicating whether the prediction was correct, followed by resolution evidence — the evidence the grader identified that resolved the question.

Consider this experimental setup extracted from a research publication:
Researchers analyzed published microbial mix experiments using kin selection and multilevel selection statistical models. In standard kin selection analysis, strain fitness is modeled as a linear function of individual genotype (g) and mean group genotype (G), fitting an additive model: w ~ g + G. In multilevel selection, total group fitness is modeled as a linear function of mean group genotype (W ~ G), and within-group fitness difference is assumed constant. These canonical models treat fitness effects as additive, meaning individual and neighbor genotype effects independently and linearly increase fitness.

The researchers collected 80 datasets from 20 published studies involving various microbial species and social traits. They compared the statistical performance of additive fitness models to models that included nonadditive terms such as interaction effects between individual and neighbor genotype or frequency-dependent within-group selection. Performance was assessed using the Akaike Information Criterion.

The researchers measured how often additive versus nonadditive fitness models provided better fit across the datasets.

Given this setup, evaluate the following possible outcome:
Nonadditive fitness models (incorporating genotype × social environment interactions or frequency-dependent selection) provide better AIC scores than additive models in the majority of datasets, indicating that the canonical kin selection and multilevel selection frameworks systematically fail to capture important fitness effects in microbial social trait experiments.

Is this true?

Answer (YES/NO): YES